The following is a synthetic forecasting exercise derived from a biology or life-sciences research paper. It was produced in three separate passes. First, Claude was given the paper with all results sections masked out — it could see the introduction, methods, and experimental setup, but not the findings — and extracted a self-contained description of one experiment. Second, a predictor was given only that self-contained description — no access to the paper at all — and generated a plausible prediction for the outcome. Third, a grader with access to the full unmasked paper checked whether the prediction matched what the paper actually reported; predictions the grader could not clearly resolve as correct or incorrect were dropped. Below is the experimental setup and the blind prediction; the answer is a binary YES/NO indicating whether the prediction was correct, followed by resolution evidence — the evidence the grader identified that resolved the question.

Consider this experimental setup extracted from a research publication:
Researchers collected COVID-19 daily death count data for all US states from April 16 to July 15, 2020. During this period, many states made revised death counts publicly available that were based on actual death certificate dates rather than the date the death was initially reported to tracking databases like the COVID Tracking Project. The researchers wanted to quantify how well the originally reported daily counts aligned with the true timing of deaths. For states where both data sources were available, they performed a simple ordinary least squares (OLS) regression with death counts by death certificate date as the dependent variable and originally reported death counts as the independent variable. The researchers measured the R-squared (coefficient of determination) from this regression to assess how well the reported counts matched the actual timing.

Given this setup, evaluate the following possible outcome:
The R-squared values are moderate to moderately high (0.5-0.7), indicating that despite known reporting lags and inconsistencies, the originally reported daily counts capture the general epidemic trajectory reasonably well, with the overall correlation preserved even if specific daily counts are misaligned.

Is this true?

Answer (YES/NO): NO